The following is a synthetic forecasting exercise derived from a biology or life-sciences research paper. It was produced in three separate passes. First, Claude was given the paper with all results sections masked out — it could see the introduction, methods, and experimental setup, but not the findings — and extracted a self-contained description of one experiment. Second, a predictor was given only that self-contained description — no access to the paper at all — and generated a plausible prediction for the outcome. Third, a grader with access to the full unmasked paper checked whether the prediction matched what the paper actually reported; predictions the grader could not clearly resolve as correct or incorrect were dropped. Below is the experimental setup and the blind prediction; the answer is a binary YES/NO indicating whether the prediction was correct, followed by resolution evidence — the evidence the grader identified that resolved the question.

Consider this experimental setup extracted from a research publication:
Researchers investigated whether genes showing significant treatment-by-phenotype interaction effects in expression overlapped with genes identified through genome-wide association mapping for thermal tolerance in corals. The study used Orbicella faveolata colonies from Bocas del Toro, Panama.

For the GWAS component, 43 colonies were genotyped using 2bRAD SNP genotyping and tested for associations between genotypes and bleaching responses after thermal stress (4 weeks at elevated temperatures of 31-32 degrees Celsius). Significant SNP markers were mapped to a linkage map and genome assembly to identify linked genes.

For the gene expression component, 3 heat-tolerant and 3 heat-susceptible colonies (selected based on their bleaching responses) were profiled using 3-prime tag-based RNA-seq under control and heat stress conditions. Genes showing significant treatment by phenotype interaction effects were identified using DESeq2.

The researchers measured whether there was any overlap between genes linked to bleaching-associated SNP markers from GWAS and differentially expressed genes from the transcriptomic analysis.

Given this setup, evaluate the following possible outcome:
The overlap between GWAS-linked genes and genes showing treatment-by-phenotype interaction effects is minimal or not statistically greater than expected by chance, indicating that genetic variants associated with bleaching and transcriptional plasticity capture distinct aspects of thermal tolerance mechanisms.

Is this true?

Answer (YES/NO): NO